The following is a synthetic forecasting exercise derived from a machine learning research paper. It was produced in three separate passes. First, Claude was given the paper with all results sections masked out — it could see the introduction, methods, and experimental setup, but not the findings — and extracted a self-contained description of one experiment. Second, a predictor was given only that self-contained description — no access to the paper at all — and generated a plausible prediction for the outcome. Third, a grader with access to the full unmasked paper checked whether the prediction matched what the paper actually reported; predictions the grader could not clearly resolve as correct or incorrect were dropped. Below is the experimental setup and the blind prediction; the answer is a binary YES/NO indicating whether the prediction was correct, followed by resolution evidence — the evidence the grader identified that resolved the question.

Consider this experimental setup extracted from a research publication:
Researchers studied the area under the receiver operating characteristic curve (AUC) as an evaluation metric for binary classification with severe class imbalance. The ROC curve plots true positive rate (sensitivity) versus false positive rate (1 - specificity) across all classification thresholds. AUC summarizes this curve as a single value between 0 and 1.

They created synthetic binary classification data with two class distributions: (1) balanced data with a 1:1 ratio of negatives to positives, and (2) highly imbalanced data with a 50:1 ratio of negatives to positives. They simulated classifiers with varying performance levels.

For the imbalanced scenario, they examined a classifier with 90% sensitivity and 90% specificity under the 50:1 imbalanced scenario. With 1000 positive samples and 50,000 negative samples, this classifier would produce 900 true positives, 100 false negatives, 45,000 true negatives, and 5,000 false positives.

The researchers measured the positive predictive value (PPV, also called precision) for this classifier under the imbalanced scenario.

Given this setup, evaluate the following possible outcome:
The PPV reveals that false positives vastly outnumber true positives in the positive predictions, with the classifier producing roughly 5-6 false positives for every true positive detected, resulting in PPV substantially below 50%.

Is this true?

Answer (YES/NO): YES